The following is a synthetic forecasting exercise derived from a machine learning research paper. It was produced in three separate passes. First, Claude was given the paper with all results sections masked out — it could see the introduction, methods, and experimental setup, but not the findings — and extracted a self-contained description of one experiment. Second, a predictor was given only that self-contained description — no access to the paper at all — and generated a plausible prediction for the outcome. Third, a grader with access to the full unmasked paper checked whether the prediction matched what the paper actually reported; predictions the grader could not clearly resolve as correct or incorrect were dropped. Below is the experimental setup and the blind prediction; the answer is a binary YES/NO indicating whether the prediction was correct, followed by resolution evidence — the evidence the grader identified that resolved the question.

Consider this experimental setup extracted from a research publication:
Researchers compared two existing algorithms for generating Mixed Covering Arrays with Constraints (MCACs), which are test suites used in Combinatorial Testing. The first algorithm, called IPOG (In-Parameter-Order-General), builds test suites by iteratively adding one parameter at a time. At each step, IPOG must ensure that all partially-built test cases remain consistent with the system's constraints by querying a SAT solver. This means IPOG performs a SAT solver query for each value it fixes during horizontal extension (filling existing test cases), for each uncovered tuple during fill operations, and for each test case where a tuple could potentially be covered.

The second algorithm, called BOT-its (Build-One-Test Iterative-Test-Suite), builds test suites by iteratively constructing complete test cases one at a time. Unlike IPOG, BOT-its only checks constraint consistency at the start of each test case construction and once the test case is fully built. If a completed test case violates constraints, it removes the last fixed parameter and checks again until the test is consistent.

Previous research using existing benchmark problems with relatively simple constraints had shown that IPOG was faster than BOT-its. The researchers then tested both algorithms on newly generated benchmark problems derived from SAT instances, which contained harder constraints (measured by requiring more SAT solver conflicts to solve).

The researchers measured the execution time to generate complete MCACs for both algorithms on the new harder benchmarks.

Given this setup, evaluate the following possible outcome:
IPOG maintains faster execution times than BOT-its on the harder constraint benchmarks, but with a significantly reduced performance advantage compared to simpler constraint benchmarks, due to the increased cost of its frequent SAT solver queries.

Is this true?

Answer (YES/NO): NO